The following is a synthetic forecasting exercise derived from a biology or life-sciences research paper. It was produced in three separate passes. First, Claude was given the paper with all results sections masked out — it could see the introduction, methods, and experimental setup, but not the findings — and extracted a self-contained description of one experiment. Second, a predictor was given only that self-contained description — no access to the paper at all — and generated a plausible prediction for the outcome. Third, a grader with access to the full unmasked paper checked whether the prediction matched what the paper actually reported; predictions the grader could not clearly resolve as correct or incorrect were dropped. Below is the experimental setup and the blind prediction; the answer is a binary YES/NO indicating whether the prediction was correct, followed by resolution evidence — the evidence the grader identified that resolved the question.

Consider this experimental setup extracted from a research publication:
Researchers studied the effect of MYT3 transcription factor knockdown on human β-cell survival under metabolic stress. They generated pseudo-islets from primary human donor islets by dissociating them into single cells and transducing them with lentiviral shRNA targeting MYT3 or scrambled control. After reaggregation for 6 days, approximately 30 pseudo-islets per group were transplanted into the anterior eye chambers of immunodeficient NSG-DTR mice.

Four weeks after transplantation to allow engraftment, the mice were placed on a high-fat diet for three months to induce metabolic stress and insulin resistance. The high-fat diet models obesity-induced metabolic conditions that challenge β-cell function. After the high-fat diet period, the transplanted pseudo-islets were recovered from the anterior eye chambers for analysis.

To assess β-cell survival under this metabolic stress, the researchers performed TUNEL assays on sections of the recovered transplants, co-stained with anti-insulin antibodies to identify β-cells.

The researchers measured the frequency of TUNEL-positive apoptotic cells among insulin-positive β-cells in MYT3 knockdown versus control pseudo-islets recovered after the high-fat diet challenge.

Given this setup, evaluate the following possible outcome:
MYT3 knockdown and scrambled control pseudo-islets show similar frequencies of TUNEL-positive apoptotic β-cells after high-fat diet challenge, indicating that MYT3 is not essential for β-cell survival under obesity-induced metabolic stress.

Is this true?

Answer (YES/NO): NO